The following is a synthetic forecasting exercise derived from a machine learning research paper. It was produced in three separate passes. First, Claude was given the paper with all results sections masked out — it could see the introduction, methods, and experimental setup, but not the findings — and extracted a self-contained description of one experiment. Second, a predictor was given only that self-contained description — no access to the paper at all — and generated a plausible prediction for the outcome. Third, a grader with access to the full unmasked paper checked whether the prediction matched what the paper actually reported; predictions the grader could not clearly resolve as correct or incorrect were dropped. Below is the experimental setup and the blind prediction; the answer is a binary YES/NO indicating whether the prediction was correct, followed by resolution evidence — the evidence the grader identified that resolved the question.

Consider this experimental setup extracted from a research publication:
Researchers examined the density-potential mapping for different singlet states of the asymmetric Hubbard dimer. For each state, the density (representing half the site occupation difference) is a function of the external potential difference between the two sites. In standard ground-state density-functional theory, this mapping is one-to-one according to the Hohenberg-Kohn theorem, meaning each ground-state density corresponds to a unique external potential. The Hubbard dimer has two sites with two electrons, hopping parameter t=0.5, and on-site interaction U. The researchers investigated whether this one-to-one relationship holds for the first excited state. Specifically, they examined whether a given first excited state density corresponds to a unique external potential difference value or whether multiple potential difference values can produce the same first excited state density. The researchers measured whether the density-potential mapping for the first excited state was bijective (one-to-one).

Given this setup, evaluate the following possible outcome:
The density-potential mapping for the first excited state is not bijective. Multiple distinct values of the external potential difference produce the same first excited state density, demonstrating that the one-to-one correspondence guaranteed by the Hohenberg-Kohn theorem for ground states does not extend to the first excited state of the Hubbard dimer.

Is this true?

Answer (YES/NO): YES